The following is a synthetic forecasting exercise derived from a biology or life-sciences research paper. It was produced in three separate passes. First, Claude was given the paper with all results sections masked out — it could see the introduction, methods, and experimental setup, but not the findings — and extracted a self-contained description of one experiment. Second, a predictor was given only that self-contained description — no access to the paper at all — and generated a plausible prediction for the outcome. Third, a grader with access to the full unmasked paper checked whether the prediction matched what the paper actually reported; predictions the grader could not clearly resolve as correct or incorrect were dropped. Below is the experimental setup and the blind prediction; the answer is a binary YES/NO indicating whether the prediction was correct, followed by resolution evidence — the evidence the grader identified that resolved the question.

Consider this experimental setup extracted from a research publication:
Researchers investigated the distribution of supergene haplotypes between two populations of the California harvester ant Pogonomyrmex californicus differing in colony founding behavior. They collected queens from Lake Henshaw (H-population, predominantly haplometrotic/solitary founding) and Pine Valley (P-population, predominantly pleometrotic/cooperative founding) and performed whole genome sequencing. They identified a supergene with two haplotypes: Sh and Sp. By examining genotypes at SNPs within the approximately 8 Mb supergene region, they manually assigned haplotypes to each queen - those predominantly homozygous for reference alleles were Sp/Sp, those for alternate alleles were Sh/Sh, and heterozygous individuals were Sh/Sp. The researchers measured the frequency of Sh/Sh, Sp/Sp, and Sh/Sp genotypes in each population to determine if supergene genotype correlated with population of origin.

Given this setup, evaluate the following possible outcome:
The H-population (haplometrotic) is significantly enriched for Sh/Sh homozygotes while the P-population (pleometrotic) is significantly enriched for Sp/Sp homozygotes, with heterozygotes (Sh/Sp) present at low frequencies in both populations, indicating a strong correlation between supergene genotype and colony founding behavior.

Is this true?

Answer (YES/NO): NO